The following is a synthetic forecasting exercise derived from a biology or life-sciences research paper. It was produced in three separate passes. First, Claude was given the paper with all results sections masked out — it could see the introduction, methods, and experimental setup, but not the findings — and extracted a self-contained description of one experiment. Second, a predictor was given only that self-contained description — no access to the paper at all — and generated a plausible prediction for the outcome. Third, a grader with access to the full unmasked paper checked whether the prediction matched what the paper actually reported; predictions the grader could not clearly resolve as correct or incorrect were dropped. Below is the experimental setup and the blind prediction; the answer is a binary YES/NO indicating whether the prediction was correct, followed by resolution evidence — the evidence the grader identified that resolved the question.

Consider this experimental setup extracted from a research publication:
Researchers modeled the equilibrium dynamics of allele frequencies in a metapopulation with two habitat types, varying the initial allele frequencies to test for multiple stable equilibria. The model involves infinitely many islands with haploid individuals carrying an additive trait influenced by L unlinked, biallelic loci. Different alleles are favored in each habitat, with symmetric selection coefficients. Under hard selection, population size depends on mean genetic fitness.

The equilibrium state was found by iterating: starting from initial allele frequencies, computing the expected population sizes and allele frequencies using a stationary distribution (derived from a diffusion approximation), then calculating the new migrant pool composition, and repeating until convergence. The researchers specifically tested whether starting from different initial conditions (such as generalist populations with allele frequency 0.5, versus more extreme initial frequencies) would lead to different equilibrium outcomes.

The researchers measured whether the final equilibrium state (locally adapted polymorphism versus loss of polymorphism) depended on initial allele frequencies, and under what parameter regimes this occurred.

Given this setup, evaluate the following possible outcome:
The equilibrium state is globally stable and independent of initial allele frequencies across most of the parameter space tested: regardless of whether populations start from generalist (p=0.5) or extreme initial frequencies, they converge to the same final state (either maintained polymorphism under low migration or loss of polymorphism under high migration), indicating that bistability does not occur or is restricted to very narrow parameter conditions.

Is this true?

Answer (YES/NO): YES